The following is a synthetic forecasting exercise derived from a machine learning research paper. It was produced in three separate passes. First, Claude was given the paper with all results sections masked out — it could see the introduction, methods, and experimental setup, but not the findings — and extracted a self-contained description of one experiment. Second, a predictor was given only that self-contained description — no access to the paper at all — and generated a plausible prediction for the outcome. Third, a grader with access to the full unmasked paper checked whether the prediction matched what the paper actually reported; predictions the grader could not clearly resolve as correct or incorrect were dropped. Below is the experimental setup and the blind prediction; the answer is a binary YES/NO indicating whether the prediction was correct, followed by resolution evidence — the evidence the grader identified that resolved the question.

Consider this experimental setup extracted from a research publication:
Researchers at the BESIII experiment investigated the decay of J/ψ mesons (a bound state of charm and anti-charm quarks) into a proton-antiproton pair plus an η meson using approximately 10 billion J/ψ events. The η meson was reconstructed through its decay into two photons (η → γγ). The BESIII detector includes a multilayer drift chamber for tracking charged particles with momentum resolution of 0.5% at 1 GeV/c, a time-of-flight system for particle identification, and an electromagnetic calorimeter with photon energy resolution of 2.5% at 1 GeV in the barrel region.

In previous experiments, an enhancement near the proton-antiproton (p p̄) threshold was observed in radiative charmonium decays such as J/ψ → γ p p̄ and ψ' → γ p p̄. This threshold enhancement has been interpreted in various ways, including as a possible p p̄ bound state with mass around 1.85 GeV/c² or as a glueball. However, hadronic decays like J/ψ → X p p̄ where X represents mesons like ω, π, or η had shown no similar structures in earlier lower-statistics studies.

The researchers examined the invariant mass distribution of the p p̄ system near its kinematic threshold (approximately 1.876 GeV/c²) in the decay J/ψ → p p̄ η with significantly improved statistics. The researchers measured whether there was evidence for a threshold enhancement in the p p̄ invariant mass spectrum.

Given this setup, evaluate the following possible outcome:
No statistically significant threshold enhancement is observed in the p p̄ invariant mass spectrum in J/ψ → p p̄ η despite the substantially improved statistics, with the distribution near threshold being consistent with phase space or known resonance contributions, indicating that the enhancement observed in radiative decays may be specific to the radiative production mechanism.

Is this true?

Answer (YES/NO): YES